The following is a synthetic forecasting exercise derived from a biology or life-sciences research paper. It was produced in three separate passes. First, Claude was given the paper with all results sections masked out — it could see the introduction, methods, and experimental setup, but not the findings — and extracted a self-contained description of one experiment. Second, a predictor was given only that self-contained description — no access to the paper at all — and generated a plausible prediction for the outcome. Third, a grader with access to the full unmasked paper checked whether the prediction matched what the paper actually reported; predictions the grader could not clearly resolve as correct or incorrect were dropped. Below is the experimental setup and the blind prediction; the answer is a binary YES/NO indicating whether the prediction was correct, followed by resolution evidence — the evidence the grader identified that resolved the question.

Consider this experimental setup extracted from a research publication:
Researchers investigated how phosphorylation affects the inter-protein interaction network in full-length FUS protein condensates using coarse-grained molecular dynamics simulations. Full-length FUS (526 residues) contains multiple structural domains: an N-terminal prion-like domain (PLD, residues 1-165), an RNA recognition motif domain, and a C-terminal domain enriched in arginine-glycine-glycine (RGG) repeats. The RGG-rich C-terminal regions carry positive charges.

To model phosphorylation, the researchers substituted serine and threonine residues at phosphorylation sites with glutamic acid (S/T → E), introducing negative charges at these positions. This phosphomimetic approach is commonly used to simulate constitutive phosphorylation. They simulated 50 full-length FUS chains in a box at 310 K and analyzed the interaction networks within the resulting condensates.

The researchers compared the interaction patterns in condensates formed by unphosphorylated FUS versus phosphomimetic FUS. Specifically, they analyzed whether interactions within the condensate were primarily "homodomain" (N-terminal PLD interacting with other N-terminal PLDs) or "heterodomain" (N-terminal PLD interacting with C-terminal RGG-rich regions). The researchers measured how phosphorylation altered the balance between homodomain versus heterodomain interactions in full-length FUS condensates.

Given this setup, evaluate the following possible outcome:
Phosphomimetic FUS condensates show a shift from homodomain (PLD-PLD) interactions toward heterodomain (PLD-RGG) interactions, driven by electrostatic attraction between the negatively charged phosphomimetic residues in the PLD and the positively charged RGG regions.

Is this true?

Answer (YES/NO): NO